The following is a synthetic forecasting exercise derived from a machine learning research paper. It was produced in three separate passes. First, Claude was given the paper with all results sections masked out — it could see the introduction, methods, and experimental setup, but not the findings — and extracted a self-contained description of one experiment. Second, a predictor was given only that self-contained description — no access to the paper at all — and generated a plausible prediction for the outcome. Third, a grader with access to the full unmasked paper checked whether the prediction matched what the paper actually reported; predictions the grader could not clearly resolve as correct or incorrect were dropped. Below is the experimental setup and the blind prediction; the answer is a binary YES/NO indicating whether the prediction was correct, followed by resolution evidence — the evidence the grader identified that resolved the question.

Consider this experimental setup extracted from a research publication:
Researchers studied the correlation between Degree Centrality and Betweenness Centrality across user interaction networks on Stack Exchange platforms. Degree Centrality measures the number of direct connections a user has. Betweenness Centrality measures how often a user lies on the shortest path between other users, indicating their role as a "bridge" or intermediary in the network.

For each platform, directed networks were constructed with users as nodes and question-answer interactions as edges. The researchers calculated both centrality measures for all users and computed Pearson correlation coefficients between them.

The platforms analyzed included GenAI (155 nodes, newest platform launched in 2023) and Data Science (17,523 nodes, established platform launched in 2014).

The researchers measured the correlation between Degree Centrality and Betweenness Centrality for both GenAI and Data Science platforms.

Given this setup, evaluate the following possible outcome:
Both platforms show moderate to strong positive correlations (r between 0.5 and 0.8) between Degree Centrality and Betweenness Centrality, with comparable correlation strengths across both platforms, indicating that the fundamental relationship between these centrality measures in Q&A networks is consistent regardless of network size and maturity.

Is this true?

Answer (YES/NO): NO